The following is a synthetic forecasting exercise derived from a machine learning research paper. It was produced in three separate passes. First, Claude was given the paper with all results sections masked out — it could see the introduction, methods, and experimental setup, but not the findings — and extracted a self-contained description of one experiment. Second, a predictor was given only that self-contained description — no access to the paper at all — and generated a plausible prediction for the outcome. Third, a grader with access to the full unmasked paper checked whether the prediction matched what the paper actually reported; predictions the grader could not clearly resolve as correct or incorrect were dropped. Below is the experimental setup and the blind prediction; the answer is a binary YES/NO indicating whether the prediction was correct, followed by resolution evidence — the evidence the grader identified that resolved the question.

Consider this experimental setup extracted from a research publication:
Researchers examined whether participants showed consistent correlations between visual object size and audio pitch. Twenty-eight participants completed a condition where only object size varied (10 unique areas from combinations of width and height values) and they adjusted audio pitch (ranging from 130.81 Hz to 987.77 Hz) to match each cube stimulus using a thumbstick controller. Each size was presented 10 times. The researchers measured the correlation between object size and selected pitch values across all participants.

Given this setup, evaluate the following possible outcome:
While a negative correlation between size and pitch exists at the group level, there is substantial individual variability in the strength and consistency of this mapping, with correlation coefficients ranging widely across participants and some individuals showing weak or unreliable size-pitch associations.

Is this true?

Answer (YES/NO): NO